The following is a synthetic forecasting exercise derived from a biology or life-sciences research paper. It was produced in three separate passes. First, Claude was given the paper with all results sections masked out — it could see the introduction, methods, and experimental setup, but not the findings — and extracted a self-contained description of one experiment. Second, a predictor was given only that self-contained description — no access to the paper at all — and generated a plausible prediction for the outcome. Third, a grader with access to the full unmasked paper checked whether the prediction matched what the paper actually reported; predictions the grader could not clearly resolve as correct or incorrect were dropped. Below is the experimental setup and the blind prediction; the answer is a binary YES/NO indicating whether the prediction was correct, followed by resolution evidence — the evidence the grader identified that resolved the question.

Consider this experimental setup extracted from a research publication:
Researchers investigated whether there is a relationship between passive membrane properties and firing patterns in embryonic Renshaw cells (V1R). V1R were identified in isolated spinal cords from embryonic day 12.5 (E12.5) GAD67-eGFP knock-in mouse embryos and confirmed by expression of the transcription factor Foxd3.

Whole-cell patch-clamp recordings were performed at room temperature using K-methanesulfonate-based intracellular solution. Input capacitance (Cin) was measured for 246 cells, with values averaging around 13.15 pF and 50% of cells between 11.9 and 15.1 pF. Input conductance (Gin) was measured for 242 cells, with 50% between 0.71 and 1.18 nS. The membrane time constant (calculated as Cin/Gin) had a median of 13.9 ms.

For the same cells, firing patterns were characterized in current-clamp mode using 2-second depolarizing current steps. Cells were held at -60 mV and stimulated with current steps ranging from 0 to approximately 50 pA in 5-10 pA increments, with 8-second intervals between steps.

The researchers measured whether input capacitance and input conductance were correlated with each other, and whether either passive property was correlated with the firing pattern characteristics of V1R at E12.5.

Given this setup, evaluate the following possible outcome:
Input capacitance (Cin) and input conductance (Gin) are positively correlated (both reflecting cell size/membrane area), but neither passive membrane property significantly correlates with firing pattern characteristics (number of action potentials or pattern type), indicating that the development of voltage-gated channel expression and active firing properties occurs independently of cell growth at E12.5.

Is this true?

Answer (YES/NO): NO